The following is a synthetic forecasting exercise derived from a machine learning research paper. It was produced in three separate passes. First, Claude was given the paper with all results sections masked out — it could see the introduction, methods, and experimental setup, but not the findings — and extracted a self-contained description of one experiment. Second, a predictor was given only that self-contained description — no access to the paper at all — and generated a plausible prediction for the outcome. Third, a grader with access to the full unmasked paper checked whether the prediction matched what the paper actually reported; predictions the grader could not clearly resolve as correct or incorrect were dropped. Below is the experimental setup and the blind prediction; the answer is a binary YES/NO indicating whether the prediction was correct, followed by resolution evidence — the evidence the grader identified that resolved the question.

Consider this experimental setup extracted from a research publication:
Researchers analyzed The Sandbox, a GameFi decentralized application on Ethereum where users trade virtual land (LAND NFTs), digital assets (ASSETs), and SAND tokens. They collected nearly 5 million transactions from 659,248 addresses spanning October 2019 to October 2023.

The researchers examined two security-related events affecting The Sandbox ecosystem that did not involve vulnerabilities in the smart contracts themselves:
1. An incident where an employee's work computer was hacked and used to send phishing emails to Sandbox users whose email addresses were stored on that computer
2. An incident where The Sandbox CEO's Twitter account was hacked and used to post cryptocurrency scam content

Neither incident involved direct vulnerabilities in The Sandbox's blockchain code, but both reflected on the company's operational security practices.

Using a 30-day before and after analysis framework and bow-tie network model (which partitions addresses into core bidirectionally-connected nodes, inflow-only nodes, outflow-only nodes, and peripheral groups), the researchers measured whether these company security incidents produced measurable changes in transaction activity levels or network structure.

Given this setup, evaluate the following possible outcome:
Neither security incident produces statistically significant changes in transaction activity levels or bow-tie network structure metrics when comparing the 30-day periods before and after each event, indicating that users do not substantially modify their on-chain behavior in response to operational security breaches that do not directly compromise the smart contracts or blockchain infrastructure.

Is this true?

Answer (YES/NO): YES